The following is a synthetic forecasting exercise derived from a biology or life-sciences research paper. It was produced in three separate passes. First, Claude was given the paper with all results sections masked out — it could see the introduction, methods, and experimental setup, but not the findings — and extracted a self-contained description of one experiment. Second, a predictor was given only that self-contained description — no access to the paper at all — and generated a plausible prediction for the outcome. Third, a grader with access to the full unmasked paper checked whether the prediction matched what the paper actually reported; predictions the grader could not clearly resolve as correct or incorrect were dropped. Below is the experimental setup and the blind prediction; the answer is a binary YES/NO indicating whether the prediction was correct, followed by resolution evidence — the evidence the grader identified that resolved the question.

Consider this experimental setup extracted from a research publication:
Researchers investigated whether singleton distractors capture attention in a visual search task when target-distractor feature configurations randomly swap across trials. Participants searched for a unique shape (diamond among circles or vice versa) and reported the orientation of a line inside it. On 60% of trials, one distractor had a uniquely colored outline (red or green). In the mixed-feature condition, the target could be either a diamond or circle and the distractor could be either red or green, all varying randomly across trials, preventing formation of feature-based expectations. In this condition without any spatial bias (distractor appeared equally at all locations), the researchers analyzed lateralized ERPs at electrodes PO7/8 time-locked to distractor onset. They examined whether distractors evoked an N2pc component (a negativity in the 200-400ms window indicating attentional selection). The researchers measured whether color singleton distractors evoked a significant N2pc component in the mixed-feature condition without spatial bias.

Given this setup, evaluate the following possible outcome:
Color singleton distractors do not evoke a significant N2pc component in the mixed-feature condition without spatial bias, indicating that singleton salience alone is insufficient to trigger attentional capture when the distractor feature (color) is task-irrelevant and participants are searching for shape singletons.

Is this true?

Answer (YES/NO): YES